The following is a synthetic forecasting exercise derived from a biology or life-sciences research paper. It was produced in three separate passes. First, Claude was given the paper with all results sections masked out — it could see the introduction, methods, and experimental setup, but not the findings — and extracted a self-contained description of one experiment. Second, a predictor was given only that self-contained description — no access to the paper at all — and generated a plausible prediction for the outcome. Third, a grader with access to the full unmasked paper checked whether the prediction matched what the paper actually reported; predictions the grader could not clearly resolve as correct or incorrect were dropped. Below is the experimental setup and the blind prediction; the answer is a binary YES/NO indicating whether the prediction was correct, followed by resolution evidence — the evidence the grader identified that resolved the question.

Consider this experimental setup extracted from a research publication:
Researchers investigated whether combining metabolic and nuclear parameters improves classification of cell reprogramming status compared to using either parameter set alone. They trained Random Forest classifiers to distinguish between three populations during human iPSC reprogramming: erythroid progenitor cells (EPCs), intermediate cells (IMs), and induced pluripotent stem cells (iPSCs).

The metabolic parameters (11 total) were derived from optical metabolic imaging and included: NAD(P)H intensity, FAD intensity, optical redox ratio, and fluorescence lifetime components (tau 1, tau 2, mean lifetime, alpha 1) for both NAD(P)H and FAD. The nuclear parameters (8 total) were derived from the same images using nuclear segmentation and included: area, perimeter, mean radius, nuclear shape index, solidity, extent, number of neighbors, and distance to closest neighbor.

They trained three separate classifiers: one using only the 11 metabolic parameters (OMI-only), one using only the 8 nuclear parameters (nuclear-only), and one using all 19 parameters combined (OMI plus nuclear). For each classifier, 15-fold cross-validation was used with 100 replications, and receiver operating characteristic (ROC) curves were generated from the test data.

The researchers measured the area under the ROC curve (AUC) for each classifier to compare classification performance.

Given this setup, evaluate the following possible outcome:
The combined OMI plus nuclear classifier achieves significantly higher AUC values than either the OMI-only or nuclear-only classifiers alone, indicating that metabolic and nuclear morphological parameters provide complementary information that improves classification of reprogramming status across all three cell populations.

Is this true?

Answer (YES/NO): YES